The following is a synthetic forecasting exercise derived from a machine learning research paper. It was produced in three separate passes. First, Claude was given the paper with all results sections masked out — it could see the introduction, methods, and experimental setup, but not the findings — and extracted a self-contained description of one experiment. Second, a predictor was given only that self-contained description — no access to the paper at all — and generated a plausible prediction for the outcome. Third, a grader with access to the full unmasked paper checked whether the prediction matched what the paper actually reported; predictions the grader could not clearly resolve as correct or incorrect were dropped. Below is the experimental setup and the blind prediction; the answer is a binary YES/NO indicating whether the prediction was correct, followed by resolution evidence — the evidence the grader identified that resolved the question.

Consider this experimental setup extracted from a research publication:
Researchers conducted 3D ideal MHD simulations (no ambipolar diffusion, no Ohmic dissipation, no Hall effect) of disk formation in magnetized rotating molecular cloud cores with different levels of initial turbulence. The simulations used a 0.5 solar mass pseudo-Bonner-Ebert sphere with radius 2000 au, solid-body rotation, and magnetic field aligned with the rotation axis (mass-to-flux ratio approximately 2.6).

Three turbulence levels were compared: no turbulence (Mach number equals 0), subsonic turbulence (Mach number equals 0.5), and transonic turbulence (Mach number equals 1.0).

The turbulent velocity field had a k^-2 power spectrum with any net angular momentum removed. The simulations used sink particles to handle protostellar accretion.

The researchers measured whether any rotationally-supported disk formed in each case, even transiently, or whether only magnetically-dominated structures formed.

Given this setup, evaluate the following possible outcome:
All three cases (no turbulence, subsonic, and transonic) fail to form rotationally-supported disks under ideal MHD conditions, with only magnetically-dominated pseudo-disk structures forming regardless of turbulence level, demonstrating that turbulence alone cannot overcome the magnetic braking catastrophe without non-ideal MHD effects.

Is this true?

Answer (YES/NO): NO